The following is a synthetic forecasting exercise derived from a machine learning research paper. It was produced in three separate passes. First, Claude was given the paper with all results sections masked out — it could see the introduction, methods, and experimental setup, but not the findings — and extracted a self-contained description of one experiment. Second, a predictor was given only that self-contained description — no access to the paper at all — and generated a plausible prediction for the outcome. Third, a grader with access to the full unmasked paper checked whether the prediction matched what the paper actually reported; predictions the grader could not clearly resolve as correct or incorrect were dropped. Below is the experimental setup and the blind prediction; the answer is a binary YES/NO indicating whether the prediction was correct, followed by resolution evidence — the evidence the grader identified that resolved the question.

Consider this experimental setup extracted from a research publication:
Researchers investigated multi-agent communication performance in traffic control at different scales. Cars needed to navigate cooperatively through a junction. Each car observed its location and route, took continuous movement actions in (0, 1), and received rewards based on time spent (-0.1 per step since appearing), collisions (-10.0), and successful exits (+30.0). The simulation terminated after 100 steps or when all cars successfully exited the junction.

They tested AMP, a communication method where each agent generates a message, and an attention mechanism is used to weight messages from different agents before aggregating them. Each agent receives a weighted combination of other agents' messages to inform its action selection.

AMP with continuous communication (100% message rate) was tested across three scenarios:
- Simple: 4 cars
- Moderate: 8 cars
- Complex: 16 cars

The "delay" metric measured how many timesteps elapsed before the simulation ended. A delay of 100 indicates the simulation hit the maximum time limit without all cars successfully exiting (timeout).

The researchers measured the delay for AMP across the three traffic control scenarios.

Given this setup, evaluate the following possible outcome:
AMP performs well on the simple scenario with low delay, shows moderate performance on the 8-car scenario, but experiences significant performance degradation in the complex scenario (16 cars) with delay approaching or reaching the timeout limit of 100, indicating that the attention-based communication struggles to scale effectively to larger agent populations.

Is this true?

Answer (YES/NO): NO